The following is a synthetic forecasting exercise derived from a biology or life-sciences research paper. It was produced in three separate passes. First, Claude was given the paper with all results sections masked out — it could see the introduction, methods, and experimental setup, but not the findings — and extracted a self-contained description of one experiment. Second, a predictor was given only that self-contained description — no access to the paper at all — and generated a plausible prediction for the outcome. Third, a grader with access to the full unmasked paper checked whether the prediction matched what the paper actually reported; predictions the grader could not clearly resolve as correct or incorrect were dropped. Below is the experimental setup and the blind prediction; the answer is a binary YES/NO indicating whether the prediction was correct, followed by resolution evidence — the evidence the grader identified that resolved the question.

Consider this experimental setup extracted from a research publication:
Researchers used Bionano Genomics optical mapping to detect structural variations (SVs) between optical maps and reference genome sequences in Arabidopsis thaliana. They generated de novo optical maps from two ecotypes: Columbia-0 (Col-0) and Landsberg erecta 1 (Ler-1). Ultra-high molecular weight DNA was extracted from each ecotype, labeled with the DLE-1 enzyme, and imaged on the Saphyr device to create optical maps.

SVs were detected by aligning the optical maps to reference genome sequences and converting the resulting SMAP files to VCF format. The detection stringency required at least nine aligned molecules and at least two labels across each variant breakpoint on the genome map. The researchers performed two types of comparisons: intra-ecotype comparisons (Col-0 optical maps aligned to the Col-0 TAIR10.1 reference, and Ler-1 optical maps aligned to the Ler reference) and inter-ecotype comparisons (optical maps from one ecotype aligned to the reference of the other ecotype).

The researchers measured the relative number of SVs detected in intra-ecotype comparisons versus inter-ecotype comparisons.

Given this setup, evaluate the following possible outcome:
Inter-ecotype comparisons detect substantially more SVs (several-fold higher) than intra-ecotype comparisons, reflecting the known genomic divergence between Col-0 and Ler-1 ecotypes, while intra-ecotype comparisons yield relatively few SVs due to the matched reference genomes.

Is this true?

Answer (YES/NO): YES